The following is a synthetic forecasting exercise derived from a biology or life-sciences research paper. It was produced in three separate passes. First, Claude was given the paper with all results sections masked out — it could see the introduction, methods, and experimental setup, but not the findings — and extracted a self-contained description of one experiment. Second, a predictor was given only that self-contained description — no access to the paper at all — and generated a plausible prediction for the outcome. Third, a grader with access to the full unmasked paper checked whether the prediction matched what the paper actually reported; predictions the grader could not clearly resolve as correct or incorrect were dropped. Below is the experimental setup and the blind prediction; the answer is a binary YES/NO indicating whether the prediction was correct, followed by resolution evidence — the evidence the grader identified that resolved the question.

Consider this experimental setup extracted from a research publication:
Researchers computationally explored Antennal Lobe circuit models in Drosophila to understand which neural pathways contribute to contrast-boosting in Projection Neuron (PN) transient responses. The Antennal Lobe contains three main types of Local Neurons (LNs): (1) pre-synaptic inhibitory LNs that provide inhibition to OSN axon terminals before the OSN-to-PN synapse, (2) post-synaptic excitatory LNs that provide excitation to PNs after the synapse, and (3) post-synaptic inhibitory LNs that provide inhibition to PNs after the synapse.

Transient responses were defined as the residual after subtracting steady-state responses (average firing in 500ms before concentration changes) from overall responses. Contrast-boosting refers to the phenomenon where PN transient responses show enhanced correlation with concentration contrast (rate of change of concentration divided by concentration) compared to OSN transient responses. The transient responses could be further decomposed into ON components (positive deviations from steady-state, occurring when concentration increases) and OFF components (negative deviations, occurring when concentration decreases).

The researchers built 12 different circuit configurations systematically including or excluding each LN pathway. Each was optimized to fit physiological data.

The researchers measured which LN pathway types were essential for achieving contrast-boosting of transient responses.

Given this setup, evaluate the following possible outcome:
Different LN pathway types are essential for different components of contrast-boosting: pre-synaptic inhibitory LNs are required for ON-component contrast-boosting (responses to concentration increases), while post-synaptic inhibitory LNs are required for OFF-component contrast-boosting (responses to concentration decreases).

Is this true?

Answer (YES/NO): NO